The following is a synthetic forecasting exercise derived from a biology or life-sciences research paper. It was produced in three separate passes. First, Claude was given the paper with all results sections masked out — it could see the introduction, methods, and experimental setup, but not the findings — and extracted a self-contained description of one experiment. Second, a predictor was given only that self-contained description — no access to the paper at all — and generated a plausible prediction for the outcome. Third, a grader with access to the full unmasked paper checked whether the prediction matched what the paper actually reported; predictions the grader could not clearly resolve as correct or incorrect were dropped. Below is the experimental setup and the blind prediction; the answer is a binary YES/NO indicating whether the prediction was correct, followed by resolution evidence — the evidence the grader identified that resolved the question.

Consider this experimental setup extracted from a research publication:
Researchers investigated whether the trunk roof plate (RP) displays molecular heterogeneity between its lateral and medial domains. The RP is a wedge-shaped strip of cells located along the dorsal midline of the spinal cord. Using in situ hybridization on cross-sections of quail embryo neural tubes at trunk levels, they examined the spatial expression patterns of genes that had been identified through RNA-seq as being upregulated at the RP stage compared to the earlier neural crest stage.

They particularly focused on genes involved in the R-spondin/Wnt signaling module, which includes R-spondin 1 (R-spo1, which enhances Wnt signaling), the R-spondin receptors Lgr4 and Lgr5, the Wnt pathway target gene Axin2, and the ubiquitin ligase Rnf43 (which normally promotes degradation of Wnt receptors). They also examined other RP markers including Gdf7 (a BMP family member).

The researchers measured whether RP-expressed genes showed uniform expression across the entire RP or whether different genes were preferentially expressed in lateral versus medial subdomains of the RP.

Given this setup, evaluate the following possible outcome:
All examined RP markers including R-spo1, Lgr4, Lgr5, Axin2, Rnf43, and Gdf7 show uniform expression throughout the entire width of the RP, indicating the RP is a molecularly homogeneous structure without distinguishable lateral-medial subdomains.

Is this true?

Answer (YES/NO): NO